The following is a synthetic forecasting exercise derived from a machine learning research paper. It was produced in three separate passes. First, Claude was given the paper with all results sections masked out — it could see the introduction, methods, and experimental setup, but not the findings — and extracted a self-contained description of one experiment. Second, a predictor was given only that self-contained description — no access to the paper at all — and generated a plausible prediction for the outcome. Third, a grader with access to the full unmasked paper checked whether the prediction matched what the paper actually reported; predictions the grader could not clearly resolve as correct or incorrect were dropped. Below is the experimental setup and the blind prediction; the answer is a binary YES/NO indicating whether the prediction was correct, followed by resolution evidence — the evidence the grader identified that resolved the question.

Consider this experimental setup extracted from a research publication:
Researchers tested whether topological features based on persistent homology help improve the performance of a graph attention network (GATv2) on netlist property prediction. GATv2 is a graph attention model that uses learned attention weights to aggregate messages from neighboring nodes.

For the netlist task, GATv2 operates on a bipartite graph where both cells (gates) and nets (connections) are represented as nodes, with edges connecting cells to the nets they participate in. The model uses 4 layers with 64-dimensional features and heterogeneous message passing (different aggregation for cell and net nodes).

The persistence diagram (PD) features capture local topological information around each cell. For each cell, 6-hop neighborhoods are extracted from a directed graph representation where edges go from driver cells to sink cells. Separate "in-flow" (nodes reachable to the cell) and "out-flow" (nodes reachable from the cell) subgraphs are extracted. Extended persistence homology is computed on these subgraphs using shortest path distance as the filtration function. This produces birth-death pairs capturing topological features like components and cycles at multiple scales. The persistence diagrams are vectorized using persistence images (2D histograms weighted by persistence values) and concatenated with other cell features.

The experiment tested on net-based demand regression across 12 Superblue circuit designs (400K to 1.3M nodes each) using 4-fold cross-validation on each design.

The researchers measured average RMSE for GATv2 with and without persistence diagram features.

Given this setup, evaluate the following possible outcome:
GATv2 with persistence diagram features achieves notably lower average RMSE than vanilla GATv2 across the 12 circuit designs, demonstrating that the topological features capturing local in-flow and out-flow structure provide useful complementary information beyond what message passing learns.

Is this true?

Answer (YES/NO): YES